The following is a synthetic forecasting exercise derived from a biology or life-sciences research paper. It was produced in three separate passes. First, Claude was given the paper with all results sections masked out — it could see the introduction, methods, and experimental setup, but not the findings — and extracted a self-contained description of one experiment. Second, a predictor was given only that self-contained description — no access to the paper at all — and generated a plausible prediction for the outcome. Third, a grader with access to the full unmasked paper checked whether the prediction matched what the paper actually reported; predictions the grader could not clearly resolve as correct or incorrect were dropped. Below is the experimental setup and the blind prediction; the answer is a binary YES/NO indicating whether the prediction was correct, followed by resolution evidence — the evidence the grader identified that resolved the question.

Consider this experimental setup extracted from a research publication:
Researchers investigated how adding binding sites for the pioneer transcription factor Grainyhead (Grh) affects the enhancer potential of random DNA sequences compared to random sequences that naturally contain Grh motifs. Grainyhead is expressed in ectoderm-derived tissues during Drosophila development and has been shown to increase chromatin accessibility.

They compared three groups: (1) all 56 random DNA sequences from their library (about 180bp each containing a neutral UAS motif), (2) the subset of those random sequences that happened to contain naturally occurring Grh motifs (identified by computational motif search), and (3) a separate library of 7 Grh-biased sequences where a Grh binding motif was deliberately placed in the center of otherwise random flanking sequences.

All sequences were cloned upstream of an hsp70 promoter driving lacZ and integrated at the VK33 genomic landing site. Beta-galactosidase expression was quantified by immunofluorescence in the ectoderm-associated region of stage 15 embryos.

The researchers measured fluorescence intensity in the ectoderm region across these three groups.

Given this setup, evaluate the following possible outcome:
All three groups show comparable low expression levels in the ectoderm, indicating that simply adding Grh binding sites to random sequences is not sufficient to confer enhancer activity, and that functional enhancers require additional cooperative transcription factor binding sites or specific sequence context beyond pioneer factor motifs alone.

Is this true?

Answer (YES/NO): NO